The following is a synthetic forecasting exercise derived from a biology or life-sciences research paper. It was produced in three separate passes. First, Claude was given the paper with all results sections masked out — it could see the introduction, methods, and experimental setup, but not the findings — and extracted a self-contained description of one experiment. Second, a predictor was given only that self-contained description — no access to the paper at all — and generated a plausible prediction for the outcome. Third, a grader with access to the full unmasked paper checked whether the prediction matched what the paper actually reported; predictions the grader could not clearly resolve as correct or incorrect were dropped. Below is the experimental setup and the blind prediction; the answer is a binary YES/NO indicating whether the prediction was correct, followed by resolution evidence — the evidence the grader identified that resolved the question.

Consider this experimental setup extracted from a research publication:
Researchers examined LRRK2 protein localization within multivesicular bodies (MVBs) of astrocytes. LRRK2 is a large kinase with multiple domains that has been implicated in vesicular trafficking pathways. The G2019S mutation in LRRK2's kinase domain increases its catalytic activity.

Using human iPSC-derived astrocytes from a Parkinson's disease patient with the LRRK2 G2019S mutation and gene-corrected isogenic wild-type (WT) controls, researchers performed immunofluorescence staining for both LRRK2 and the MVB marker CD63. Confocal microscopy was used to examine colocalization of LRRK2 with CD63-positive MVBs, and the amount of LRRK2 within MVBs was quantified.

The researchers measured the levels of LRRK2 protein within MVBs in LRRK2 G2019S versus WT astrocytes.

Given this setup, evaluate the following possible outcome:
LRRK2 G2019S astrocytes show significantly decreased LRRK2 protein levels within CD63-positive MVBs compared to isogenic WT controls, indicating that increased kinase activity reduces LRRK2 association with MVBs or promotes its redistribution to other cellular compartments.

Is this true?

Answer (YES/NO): NO